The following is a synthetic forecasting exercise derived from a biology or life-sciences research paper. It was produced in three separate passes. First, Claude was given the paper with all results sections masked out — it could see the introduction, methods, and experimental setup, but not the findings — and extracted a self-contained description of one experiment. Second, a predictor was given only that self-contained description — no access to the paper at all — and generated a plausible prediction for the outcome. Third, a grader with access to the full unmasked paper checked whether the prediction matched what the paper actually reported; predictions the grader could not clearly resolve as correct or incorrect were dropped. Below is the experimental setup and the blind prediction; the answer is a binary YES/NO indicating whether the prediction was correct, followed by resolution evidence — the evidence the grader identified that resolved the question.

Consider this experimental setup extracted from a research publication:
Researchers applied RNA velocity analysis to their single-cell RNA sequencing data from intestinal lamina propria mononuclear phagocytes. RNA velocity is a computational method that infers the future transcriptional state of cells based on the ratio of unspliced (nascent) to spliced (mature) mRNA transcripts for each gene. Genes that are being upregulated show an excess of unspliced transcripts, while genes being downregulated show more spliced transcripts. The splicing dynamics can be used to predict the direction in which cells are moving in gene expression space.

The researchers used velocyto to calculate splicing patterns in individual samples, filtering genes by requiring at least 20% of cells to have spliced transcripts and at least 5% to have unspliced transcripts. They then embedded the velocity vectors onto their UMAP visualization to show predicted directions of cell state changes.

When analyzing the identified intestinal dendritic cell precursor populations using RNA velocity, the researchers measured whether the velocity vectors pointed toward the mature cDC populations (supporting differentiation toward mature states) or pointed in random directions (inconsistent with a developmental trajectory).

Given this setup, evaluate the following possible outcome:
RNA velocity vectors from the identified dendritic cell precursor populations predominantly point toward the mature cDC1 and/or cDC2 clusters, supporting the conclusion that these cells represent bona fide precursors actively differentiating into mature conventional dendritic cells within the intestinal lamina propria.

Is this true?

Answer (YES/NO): YES